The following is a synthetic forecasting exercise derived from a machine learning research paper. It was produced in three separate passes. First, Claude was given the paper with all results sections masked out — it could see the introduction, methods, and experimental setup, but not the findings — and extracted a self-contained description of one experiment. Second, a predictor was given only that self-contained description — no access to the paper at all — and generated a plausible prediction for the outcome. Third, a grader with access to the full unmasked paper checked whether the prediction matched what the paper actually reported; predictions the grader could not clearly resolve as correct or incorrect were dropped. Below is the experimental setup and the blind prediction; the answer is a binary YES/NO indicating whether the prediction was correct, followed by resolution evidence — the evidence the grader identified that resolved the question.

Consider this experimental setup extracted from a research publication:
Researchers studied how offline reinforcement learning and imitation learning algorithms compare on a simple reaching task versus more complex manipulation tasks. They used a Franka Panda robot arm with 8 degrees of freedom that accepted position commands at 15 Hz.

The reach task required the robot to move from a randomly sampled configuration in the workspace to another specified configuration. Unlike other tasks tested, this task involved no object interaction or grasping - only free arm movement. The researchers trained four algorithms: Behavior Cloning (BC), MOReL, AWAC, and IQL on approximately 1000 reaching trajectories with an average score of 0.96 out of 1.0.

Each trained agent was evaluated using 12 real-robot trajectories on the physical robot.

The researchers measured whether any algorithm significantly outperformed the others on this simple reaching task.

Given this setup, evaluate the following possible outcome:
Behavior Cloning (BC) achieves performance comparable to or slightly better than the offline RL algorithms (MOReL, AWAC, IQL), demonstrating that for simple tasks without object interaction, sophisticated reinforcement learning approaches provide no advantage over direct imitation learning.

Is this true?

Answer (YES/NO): YES